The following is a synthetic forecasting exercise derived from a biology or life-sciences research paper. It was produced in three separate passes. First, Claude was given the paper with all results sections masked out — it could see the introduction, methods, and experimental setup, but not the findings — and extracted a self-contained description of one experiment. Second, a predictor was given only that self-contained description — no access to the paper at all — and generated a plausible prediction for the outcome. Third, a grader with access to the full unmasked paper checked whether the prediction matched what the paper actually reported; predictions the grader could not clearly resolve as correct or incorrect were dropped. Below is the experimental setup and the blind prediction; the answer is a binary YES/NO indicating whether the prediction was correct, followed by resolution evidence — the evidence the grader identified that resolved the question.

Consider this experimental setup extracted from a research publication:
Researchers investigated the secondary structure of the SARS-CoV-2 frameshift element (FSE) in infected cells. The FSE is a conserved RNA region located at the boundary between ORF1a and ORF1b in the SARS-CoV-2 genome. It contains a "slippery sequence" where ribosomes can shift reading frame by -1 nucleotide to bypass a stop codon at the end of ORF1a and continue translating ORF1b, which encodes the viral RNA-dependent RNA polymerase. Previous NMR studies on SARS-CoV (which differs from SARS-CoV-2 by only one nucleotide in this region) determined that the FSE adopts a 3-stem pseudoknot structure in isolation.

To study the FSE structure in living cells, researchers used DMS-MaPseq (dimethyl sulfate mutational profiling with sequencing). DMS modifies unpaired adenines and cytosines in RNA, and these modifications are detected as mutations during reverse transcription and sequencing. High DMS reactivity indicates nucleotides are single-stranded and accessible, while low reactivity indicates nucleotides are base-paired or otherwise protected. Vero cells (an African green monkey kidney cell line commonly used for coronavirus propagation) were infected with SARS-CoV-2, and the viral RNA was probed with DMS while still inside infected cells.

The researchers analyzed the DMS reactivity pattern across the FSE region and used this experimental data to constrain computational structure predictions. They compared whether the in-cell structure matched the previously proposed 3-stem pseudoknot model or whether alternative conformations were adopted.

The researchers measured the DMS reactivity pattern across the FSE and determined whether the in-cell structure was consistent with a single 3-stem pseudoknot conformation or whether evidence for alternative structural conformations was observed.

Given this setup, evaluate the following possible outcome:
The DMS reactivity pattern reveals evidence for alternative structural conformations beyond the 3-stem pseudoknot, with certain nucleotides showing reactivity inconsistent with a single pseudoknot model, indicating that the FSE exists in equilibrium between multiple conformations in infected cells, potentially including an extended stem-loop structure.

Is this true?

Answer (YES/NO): YES